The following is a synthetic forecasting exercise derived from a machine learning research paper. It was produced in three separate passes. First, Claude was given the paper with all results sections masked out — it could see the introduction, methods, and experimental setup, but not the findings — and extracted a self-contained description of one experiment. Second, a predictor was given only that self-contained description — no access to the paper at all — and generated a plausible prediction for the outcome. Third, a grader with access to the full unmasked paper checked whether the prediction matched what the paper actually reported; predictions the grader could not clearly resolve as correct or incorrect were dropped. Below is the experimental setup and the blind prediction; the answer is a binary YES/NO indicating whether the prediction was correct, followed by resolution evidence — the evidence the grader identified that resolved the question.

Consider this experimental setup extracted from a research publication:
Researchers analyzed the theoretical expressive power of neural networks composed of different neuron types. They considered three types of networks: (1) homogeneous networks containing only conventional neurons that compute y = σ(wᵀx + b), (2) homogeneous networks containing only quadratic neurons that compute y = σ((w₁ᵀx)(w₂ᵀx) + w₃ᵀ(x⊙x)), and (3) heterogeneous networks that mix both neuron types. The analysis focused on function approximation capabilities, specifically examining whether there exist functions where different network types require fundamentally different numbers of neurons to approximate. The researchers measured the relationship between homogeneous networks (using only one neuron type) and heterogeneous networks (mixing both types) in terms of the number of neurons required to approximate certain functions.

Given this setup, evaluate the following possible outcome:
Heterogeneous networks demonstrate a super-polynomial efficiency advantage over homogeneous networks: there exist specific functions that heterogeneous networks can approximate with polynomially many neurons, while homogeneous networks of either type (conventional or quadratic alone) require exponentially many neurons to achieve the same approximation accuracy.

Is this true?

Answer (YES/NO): YES